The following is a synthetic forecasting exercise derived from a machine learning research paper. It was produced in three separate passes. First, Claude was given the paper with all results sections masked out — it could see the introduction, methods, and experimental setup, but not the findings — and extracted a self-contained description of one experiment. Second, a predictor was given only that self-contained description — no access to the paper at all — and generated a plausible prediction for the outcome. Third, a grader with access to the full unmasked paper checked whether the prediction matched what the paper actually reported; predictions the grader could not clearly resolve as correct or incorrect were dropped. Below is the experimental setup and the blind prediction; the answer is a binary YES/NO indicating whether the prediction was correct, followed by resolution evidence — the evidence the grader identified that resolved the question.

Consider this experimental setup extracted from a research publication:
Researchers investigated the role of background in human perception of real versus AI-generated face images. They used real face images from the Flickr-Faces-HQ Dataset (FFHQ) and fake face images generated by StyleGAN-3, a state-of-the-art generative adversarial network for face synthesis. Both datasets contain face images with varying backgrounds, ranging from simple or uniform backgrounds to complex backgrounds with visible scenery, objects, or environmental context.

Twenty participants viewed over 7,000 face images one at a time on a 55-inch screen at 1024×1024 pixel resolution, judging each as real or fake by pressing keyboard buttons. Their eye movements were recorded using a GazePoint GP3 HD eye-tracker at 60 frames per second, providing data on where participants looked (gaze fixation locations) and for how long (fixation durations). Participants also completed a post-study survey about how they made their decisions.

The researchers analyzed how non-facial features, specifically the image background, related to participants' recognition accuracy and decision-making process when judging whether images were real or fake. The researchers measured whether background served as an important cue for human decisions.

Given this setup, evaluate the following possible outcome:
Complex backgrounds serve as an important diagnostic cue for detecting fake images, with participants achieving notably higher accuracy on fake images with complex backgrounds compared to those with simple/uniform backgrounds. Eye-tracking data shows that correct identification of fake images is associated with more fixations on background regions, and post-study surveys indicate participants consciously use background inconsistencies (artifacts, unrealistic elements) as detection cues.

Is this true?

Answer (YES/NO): NO